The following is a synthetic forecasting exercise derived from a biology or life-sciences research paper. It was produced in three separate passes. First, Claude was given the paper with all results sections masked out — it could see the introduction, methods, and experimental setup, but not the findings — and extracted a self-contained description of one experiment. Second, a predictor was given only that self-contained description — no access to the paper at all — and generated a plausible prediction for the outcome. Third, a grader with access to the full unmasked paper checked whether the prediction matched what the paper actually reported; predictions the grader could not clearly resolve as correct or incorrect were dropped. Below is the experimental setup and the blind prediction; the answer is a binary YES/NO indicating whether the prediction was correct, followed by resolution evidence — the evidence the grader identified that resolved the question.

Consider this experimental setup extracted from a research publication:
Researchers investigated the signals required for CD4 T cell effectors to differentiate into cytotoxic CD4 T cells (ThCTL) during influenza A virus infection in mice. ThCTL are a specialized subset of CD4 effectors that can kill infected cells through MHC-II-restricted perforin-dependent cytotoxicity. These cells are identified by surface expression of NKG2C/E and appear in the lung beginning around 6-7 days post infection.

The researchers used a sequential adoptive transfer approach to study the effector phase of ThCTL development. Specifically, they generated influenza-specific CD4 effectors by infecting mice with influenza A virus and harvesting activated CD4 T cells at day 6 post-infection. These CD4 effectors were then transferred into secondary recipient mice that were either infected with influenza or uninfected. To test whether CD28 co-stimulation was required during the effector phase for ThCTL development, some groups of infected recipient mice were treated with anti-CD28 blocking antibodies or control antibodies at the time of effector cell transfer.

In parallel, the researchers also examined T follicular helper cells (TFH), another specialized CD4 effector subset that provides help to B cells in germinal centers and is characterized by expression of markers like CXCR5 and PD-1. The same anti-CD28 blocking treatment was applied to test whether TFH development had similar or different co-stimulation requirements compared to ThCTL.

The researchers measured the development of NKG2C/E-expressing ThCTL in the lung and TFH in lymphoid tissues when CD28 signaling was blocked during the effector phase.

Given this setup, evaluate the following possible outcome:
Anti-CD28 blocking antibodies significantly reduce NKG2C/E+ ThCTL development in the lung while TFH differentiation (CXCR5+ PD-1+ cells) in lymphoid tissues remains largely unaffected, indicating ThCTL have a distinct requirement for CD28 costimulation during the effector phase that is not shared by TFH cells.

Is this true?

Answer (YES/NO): NO